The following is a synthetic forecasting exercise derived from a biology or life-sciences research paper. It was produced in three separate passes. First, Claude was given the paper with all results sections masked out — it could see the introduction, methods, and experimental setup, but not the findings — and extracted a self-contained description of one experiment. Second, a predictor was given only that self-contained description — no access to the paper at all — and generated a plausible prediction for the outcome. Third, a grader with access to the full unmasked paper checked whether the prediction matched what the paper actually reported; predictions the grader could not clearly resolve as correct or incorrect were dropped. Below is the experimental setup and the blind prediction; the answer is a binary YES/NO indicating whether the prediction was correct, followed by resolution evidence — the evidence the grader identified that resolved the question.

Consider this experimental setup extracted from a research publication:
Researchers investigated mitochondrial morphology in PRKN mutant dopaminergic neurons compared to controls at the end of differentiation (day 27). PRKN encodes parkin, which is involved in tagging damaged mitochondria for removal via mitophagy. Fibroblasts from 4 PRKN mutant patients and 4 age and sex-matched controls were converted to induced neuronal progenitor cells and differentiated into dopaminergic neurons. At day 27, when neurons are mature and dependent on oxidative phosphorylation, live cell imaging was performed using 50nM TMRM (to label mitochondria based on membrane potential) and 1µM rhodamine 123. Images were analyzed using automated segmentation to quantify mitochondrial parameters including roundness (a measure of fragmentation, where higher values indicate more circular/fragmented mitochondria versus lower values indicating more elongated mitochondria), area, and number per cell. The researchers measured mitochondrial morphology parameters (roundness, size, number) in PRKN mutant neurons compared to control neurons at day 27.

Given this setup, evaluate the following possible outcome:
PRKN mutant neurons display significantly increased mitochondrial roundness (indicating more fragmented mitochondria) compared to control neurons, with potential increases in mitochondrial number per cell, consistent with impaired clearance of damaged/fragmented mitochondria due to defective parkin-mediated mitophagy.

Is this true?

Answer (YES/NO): YES